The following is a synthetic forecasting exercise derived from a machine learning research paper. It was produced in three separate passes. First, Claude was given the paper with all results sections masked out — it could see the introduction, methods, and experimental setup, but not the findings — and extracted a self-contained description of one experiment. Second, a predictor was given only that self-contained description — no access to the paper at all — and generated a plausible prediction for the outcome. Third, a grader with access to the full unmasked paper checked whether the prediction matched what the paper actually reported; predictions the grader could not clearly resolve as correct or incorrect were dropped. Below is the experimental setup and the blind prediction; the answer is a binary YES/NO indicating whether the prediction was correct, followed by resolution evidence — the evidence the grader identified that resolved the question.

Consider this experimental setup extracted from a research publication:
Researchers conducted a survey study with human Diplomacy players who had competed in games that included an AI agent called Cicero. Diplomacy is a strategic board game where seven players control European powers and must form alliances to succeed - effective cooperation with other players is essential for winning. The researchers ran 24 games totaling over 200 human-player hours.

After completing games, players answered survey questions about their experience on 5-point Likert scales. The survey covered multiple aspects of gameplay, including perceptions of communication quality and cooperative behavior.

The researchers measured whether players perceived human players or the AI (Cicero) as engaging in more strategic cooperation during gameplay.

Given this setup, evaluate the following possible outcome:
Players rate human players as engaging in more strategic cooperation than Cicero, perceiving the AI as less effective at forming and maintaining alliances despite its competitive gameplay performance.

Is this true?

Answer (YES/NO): YES